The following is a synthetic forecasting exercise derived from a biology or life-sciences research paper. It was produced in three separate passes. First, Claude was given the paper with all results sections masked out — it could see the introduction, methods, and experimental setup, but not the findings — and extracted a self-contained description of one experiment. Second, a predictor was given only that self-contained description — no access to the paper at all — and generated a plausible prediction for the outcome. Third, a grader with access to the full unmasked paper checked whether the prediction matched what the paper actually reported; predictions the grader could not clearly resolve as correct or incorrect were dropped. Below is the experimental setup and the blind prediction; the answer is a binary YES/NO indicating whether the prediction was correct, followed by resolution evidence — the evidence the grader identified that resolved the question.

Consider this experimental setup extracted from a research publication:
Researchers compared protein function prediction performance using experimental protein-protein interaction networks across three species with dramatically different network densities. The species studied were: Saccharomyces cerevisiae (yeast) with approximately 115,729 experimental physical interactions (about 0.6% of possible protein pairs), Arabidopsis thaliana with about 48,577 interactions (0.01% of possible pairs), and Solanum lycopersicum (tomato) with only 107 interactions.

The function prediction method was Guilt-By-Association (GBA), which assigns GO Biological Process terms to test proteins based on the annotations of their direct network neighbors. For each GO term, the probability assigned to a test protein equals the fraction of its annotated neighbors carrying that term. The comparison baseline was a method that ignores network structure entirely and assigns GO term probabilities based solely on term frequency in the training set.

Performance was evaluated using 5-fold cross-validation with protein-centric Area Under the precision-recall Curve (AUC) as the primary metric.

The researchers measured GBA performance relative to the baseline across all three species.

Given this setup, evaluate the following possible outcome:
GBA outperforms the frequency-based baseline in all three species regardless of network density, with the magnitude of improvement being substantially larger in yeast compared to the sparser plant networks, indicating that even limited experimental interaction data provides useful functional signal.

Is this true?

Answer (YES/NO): NO